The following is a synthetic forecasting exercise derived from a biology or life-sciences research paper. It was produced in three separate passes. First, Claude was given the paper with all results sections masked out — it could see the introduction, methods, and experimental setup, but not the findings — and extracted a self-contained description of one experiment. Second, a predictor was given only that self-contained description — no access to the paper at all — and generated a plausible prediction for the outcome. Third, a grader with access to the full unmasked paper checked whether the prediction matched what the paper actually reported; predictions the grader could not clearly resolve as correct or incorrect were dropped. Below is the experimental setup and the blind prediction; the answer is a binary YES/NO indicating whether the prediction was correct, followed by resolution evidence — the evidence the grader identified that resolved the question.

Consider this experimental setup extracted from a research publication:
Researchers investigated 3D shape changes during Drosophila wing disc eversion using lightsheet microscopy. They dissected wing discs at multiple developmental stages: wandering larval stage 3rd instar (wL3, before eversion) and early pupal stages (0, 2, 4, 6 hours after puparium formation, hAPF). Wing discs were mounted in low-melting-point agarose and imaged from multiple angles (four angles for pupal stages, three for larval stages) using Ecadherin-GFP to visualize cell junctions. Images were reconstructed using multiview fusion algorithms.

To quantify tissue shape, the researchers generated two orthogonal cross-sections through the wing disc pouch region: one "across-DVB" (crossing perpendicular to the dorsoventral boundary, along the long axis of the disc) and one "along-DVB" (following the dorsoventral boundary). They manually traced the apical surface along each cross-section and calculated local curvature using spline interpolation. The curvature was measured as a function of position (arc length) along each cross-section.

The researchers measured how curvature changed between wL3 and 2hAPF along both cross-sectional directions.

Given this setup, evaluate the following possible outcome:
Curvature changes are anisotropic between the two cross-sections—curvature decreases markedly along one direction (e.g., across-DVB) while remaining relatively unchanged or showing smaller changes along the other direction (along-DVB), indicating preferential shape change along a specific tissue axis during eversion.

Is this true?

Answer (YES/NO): NO